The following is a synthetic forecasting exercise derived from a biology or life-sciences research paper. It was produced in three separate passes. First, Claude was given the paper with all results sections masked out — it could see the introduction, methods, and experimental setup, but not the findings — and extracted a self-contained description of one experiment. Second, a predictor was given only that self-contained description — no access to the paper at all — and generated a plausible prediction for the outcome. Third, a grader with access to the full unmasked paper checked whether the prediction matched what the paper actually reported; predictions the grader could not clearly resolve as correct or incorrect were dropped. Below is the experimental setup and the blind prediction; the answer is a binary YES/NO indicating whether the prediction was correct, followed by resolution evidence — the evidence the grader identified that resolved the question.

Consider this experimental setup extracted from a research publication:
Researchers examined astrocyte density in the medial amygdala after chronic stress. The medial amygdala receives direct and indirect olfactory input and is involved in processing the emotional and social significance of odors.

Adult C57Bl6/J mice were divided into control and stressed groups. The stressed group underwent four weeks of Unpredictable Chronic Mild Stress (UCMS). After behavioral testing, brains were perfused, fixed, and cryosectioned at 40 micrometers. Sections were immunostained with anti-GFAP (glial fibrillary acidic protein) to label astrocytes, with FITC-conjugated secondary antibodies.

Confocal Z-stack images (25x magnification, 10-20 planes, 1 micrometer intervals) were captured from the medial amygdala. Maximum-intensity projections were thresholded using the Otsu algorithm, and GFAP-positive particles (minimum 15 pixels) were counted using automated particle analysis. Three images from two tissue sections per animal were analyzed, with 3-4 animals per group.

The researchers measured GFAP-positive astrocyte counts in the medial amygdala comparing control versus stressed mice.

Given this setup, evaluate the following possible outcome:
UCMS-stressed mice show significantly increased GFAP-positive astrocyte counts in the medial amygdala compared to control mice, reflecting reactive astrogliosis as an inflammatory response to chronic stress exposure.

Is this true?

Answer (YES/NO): YES